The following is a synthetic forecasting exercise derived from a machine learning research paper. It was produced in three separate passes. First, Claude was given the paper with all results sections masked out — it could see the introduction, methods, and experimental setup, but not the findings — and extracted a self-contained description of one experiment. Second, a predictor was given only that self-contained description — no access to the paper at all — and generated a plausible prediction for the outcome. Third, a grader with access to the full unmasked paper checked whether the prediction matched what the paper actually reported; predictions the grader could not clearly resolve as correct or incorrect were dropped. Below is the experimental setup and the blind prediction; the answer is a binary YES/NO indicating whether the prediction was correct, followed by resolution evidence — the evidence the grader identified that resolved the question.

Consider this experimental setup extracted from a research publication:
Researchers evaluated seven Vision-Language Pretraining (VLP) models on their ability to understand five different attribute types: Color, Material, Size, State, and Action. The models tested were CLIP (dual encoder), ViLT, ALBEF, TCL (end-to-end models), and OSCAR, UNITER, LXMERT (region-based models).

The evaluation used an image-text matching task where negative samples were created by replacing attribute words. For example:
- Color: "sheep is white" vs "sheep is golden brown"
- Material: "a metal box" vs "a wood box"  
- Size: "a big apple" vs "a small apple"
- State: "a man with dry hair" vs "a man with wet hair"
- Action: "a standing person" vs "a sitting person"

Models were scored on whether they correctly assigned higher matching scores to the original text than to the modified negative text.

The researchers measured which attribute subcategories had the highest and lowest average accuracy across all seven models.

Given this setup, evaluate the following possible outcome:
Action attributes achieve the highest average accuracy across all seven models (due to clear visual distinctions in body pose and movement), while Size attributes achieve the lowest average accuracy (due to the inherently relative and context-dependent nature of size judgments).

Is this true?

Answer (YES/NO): NO